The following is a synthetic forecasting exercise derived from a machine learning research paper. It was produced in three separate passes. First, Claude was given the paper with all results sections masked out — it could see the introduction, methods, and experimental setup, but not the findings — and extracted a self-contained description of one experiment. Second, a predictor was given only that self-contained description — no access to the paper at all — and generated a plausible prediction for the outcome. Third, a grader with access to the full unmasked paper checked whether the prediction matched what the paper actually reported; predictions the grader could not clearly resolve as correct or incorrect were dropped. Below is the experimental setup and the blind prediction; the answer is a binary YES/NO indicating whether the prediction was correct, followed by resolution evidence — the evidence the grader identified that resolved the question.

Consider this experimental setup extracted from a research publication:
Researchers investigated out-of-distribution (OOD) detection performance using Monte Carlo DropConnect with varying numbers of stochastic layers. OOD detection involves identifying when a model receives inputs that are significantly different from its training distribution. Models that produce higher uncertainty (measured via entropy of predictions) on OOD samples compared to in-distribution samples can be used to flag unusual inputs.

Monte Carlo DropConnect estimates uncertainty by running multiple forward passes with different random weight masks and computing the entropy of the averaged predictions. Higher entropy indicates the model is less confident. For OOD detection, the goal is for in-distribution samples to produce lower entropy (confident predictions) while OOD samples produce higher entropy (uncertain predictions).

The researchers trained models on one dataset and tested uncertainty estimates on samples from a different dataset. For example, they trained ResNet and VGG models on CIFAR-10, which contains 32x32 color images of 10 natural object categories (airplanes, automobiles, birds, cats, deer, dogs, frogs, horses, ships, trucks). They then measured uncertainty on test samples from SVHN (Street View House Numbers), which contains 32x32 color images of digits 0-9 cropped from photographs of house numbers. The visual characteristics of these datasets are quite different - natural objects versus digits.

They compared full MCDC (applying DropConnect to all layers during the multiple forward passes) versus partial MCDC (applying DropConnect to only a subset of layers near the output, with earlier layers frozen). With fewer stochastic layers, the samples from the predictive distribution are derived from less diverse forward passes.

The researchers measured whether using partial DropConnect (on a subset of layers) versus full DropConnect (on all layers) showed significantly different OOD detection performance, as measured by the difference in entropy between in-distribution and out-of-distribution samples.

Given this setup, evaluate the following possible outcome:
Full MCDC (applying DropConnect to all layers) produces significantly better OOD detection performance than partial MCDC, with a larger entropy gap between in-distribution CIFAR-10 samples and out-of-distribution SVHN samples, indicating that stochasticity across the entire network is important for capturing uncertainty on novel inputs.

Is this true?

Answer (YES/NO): NO